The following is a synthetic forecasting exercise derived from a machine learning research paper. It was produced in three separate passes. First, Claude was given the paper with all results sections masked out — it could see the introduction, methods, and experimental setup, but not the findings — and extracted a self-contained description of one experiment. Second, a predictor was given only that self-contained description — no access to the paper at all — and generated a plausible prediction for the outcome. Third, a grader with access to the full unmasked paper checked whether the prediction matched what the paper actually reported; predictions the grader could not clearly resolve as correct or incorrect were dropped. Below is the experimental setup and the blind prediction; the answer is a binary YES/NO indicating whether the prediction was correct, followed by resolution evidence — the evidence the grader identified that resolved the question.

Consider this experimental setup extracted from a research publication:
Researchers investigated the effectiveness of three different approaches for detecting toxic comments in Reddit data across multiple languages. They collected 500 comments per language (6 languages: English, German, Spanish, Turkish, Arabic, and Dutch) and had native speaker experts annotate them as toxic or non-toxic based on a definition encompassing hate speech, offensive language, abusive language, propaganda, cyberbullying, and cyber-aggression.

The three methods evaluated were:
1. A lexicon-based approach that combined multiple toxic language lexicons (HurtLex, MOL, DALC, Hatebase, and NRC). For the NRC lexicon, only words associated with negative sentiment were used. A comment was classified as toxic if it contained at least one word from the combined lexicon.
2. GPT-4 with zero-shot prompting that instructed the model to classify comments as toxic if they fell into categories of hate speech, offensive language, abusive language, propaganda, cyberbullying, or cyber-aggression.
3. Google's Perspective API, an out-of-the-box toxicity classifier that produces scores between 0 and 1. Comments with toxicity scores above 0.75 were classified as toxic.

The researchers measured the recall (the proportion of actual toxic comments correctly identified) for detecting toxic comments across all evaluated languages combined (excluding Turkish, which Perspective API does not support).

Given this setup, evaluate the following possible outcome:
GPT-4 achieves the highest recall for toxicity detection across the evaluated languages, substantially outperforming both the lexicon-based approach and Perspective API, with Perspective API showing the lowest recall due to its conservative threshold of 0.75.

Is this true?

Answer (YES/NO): NO